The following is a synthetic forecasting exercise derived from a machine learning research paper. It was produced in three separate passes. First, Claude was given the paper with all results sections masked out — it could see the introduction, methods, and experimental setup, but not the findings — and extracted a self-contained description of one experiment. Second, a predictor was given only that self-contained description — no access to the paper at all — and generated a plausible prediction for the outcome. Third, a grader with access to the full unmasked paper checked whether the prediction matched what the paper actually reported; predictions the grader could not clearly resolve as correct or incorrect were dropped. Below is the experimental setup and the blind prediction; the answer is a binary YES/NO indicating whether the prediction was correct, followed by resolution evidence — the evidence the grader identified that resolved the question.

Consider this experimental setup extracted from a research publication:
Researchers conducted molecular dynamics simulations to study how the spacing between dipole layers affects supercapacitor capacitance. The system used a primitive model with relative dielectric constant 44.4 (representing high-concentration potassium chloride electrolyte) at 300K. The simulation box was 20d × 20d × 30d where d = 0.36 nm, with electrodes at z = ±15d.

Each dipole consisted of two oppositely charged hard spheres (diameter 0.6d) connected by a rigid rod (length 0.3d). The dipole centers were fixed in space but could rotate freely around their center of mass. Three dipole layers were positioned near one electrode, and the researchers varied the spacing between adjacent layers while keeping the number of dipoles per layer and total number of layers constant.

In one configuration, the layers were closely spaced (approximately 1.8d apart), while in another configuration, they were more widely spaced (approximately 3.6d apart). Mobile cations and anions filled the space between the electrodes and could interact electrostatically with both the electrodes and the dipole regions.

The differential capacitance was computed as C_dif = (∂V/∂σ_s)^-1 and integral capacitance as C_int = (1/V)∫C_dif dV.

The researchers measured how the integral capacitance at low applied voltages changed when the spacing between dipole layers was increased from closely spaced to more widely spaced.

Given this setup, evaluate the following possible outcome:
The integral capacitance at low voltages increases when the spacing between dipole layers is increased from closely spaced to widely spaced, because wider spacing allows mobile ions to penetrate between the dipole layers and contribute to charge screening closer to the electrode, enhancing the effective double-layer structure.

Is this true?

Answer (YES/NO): NO